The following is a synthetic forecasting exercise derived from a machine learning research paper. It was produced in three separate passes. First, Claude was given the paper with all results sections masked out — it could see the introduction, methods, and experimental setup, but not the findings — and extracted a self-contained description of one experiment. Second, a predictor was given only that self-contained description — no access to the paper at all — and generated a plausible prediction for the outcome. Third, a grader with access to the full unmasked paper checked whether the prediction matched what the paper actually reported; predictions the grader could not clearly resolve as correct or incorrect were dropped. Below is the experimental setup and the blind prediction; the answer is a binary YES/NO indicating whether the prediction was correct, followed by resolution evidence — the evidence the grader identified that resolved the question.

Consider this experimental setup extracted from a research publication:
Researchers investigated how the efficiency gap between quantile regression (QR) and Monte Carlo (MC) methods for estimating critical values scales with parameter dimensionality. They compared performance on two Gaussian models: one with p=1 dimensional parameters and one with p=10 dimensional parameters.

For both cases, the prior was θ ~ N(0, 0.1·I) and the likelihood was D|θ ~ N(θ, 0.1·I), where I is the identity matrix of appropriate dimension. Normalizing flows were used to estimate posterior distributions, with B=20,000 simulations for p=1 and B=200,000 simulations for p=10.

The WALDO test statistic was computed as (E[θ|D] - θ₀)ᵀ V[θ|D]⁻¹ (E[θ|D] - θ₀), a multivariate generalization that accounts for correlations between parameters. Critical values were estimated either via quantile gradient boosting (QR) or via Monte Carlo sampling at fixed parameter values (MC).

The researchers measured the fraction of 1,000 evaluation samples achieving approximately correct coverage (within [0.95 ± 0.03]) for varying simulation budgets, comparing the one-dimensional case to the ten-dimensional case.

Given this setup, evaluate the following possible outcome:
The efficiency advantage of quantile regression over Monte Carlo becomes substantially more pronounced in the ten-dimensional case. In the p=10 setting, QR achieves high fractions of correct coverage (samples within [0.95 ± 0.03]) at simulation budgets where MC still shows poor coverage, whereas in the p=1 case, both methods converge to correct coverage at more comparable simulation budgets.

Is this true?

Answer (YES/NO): YES